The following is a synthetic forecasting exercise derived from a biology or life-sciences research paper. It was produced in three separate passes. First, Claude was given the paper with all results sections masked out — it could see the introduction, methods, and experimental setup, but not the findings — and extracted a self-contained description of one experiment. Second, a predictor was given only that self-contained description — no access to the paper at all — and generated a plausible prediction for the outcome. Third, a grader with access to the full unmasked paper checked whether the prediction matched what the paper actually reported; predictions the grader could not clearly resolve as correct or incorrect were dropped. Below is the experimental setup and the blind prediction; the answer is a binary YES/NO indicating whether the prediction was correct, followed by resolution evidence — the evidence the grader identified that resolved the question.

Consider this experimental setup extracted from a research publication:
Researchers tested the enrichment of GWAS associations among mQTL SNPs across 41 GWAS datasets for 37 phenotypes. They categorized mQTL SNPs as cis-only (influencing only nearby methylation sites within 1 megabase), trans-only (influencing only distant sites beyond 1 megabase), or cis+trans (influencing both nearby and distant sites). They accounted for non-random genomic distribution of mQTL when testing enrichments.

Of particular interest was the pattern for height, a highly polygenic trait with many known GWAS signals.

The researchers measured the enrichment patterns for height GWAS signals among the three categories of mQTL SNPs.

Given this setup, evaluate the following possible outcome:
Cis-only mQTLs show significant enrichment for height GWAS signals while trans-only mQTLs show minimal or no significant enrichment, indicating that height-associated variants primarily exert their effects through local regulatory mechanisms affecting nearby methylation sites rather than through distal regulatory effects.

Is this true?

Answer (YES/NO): NO